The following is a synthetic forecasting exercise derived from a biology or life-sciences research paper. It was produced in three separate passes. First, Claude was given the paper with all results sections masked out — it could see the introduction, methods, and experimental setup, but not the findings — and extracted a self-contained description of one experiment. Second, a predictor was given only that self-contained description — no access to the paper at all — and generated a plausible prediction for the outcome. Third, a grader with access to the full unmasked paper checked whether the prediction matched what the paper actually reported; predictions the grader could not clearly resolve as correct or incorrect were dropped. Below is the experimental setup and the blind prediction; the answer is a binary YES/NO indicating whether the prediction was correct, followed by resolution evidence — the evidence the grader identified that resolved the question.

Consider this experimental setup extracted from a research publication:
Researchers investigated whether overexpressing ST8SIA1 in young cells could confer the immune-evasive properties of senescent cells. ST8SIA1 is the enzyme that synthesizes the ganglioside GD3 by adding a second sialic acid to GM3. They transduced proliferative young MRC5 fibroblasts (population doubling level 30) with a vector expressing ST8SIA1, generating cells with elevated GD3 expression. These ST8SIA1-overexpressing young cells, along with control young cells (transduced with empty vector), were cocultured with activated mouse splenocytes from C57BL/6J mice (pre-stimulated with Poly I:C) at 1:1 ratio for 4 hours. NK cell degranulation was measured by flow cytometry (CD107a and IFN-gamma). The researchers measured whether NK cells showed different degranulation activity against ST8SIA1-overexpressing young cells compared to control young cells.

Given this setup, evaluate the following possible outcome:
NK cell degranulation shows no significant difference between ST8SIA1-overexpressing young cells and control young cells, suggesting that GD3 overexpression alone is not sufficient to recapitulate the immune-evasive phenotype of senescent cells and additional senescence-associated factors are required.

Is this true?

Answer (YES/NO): NO